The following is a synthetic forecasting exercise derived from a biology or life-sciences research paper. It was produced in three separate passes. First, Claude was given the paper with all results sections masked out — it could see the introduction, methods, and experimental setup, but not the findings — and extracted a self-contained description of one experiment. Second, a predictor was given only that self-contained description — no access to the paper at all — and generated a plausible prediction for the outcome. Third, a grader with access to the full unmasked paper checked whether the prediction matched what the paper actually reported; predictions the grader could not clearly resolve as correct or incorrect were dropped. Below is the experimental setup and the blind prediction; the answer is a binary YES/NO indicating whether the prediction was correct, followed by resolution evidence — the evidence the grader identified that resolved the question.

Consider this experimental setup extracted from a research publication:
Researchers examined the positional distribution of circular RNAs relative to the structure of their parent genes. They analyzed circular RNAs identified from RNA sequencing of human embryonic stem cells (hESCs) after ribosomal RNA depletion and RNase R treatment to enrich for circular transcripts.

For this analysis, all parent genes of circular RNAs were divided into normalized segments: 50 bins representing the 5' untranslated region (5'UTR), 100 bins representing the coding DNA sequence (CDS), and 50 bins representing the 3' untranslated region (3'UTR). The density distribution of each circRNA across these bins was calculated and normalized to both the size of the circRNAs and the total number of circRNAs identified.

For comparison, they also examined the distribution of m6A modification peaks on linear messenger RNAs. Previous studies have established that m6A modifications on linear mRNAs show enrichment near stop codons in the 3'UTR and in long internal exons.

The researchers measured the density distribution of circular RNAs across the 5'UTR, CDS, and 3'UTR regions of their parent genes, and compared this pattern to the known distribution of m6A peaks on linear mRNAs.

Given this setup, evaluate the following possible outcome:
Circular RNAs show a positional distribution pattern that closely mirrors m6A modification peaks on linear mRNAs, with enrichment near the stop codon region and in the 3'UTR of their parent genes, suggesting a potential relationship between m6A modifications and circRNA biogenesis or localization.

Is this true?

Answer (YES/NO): NO